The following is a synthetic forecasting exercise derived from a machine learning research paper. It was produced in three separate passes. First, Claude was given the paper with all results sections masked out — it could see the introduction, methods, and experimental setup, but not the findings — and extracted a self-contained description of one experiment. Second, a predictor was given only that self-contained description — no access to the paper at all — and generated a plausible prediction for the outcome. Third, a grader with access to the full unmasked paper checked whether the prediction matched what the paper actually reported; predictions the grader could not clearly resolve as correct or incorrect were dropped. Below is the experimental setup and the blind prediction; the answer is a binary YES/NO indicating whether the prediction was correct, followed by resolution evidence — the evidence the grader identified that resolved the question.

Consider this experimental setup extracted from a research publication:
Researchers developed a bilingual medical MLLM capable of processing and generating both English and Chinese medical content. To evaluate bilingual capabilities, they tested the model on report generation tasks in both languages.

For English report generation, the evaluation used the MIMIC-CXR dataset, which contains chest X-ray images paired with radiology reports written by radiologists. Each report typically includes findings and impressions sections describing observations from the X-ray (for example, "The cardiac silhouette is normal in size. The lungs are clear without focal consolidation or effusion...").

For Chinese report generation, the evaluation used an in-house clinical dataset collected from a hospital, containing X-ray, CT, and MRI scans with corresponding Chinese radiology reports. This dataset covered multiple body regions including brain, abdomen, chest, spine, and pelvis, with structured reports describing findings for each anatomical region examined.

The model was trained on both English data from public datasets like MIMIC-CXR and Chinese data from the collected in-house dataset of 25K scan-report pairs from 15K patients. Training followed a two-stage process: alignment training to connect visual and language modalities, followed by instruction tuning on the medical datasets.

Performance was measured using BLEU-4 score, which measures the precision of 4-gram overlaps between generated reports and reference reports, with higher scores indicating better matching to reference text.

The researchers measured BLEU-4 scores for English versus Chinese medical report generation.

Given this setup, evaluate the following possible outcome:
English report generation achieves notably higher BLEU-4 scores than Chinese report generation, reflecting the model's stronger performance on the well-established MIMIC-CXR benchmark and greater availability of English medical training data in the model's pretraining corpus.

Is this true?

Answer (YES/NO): NO